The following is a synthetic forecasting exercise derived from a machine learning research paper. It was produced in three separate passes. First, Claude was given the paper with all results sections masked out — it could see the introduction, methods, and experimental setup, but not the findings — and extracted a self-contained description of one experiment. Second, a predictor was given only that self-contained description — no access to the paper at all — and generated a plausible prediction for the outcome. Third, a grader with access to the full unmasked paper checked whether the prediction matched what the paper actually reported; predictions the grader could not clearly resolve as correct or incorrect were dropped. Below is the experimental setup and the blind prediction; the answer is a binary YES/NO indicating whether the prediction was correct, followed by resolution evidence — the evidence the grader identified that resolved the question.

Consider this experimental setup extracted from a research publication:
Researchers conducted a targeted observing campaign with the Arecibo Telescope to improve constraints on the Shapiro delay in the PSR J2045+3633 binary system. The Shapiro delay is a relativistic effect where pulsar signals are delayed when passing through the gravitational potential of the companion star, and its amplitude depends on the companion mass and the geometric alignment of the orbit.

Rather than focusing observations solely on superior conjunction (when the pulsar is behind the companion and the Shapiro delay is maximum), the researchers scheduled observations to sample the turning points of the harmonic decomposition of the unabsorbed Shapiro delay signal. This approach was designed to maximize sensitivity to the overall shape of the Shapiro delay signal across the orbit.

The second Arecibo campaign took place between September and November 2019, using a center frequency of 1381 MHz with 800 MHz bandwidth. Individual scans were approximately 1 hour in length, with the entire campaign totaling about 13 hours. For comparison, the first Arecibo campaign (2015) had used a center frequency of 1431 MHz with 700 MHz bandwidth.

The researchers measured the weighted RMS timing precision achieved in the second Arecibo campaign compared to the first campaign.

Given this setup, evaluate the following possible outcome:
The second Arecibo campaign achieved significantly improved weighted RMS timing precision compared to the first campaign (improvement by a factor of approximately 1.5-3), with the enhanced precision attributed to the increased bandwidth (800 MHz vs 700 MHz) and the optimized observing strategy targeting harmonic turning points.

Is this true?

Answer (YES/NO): NO